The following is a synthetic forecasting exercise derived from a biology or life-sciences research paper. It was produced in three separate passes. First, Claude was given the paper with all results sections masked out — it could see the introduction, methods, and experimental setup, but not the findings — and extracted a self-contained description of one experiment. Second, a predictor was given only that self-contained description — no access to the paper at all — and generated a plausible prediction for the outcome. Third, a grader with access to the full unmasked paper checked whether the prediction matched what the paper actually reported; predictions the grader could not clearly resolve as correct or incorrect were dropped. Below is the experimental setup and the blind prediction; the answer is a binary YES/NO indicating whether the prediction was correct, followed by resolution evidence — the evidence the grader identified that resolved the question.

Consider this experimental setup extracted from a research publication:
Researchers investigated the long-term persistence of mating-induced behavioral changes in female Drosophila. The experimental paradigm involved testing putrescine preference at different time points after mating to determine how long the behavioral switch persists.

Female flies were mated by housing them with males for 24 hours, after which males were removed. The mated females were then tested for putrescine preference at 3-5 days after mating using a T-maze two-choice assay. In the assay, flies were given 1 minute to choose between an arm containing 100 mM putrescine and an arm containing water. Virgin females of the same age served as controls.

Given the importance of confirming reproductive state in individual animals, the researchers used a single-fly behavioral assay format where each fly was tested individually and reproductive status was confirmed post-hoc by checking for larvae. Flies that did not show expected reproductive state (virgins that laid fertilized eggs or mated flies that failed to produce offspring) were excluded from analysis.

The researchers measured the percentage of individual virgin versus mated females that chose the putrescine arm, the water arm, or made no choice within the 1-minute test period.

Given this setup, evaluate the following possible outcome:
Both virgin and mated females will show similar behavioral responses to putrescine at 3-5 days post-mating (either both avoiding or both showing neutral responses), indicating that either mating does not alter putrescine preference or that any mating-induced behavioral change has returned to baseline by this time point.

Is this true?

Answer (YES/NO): NO